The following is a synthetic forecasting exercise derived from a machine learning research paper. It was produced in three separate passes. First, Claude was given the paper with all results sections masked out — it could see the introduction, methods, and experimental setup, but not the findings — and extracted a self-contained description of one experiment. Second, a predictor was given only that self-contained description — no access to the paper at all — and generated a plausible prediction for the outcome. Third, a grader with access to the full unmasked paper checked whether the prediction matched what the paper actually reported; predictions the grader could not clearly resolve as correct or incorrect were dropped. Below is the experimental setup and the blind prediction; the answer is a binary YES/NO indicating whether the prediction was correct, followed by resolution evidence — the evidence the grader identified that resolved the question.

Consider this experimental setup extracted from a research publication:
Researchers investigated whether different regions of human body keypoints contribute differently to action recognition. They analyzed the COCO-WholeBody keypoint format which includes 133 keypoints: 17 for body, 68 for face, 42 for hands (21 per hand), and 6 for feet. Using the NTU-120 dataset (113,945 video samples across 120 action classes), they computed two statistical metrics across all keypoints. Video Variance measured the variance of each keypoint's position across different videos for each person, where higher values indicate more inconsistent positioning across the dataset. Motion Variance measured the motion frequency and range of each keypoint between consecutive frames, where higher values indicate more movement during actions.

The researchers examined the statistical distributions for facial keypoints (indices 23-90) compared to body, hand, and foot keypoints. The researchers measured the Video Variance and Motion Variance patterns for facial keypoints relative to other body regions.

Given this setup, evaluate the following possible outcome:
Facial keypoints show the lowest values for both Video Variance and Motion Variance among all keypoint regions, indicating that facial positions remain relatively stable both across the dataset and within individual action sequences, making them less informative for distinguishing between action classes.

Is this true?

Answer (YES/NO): NO